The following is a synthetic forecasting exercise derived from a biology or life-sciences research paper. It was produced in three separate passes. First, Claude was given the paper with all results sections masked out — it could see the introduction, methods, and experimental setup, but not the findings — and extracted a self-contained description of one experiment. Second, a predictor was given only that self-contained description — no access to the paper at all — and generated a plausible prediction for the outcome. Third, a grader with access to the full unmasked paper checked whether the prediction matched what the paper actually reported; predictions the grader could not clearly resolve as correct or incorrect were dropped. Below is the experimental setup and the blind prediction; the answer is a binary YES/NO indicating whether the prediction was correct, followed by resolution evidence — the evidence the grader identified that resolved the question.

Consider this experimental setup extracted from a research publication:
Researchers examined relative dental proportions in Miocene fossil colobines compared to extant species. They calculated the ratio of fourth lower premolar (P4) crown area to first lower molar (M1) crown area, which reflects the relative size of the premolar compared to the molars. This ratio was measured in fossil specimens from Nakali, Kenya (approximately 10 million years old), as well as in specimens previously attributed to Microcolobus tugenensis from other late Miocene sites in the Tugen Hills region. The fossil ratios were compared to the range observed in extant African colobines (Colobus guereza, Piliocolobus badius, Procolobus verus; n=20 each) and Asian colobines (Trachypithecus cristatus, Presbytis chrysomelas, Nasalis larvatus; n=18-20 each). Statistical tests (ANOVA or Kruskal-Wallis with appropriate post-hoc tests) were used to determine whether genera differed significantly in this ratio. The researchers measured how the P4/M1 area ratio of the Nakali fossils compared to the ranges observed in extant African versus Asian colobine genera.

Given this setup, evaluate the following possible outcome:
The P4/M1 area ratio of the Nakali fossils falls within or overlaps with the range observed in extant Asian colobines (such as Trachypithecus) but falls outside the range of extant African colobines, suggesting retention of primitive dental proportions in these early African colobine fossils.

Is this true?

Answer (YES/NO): NO